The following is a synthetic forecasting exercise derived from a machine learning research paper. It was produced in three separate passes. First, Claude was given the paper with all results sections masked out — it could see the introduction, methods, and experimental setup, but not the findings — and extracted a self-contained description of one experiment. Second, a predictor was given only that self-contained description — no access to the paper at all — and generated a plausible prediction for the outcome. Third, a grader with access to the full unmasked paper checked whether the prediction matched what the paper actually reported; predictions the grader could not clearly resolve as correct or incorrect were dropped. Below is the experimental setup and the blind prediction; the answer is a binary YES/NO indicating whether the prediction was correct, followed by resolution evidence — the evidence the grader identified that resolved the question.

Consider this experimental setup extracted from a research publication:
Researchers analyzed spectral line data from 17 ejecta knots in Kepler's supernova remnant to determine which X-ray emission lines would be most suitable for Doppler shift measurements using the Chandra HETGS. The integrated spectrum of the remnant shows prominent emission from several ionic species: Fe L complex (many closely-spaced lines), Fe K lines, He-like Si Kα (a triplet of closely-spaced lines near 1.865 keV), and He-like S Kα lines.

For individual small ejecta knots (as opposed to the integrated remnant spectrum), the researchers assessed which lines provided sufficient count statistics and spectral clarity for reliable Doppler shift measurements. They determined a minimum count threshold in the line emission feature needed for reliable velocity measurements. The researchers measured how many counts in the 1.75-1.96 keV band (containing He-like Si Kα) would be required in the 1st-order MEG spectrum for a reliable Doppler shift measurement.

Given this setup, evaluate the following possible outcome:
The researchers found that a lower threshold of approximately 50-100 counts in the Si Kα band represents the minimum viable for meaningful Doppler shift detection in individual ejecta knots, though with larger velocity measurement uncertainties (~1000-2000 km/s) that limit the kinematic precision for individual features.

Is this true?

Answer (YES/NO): NO